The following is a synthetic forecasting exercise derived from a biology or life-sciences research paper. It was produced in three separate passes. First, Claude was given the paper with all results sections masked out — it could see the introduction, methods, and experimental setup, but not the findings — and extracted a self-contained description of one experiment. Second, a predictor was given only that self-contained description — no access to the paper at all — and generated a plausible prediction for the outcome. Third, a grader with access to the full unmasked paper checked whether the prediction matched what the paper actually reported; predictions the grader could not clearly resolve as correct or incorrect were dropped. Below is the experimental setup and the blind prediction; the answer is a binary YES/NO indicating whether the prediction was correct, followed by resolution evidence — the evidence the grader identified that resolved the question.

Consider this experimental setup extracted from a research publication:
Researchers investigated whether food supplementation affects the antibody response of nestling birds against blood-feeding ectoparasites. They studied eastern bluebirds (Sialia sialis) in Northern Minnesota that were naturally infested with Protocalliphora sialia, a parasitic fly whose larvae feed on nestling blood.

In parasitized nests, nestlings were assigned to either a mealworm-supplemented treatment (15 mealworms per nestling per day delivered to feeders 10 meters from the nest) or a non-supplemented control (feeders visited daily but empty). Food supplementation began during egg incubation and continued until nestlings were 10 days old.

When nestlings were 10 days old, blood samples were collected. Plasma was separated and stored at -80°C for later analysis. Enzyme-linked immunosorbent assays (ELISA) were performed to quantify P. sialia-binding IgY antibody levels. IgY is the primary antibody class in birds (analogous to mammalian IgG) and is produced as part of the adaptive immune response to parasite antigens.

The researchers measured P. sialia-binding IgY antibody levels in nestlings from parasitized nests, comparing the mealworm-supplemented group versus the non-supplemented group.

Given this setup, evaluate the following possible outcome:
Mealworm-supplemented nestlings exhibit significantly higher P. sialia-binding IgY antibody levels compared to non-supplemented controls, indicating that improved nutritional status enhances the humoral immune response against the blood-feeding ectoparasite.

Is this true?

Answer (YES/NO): YES